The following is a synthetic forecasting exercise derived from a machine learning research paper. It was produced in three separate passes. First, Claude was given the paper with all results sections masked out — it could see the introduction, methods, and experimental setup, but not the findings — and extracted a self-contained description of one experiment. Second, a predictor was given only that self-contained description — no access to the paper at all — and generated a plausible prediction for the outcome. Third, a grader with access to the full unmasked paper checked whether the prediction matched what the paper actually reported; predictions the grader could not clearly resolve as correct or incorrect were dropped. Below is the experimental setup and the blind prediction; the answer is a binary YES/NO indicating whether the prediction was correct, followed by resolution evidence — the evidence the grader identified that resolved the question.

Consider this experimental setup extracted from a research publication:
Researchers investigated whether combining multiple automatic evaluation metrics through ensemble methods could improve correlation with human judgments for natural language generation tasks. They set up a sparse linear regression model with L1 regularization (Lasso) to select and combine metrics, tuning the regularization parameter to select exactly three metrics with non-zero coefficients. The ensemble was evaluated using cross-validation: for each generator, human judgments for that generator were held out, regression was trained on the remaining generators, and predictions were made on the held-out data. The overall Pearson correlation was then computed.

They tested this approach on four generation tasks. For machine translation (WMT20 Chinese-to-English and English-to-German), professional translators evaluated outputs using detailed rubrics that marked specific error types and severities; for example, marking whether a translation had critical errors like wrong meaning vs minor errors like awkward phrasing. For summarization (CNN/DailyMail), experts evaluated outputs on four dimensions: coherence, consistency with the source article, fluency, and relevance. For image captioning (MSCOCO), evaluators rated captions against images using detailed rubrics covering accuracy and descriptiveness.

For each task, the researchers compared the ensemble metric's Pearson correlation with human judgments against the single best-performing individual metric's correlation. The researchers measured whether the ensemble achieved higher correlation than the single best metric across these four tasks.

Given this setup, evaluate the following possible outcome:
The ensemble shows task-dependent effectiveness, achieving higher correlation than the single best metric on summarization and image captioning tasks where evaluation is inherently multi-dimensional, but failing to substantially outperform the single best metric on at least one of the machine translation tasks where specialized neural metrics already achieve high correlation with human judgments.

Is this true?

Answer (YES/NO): NO